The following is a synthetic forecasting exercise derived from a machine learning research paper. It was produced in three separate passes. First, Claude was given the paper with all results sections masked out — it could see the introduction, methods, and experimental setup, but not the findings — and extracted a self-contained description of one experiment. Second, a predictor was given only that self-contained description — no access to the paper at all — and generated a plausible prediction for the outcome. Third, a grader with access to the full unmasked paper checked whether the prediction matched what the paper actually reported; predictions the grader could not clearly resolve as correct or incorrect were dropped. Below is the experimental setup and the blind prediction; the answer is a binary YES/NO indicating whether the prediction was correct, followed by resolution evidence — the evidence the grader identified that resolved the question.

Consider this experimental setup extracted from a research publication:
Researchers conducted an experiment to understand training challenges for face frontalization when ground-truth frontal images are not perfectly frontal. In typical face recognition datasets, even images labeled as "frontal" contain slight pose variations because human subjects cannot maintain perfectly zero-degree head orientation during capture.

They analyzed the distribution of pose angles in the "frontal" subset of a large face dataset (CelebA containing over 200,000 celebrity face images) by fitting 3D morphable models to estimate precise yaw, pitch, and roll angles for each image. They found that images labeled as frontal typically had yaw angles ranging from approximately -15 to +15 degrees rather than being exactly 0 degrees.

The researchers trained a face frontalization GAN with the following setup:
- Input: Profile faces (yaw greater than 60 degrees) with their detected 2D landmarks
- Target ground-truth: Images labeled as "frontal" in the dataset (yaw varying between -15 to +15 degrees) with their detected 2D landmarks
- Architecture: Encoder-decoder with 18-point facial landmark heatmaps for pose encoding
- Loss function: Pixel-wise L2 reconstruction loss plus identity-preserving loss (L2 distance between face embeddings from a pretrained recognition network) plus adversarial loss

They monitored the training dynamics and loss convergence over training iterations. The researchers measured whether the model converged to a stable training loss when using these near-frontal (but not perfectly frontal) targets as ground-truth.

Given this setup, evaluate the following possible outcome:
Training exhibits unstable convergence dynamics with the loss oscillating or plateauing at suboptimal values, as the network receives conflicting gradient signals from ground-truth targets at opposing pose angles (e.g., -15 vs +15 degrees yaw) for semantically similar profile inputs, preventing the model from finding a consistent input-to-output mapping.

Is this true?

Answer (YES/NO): YES